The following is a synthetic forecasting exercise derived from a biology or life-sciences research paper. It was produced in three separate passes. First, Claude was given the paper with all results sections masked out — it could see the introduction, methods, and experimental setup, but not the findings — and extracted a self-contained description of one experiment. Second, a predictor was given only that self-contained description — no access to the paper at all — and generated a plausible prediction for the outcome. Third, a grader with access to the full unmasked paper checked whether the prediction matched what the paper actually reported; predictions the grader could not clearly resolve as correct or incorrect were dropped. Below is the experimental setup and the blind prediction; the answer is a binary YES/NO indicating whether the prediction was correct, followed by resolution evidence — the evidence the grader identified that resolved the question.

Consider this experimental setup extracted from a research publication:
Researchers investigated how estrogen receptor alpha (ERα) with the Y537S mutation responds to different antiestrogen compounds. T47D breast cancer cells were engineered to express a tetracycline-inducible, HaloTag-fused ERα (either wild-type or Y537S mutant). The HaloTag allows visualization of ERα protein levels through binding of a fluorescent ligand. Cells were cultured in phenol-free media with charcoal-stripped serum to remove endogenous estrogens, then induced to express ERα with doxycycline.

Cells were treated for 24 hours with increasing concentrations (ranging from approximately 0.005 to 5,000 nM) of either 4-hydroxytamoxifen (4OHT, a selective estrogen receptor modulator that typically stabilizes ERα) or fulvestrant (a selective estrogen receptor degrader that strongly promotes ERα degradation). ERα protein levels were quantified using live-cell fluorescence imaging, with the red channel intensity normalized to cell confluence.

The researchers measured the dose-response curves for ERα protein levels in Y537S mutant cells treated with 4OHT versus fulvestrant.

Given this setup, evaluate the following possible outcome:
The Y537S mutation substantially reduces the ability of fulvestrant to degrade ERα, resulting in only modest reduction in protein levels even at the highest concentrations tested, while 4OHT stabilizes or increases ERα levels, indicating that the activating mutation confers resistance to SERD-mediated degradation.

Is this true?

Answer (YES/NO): NO